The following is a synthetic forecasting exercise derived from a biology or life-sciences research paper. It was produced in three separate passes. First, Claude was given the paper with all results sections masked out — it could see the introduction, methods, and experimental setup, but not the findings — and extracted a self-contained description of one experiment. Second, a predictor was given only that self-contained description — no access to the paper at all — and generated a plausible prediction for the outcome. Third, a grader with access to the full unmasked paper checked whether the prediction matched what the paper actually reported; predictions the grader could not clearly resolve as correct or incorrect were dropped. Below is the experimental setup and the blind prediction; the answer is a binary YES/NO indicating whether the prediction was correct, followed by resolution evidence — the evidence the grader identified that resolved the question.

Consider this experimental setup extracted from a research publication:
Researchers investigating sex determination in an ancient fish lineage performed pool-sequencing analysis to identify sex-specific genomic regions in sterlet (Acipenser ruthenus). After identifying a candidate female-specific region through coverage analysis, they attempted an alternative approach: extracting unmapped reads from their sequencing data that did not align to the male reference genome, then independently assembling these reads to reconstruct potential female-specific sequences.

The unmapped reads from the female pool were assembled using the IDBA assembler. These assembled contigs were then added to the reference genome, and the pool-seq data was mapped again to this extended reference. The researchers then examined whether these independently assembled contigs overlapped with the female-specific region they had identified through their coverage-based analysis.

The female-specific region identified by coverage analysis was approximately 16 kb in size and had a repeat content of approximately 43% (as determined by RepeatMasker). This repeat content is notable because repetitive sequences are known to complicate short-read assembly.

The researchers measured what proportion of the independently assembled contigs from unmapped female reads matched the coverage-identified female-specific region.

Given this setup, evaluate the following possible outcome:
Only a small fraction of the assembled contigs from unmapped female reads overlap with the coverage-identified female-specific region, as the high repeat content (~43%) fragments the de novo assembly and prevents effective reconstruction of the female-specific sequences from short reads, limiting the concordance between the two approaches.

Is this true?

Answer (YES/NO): YES